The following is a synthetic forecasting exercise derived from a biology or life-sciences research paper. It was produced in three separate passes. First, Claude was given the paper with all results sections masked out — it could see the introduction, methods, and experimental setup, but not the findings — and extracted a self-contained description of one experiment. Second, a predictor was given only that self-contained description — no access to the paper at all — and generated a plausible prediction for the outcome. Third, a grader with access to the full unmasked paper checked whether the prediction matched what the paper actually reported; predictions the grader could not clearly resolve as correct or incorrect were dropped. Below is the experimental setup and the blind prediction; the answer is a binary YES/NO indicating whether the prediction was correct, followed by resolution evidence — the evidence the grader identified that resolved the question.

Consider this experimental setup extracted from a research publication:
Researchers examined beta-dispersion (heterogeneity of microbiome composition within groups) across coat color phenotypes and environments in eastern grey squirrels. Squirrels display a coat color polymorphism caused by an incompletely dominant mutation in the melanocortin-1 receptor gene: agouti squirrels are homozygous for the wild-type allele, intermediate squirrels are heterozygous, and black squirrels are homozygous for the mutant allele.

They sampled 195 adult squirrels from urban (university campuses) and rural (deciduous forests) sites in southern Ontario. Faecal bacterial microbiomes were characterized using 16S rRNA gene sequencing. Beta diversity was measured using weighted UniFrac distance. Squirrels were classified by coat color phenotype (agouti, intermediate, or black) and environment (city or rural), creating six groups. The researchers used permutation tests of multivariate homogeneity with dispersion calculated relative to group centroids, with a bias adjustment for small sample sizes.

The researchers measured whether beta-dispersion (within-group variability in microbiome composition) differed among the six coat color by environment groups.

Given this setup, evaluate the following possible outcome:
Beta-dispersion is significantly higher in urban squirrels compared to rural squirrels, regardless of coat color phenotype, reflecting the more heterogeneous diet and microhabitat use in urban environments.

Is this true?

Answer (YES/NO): NO